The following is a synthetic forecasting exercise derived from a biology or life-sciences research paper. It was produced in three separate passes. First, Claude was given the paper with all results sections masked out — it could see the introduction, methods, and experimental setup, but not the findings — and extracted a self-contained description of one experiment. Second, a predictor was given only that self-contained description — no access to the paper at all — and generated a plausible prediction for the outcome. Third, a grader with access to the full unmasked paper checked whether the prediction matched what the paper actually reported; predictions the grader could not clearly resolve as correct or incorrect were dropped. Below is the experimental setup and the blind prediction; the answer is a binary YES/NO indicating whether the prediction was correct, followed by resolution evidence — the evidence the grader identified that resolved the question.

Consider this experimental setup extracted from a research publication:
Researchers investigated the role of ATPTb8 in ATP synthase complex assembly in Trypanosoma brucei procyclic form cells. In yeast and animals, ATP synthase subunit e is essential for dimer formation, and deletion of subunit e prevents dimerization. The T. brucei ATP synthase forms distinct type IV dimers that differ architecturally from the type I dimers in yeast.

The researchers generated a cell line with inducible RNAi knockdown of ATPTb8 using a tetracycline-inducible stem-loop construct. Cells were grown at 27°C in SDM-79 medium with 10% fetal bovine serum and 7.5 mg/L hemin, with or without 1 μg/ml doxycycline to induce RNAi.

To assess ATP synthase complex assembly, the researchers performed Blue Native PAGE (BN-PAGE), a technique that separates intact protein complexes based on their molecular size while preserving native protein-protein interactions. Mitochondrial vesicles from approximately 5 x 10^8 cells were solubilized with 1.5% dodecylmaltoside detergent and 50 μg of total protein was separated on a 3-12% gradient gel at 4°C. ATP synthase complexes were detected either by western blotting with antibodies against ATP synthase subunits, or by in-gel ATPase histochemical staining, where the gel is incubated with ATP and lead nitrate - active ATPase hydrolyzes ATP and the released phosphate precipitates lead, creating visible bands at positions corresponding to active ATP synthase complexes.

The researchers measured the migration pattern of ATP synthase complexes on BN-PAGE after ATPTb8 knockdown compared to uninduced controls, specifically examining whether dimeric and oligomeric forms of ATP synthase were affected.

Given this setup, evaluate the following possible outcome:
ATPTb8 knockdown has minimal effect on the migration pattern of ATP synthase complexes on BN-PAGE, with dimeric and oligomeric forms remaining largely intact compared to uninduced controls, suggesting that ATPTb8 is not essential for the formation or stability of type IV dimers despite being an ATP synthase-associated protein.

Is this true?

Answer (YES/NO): NO